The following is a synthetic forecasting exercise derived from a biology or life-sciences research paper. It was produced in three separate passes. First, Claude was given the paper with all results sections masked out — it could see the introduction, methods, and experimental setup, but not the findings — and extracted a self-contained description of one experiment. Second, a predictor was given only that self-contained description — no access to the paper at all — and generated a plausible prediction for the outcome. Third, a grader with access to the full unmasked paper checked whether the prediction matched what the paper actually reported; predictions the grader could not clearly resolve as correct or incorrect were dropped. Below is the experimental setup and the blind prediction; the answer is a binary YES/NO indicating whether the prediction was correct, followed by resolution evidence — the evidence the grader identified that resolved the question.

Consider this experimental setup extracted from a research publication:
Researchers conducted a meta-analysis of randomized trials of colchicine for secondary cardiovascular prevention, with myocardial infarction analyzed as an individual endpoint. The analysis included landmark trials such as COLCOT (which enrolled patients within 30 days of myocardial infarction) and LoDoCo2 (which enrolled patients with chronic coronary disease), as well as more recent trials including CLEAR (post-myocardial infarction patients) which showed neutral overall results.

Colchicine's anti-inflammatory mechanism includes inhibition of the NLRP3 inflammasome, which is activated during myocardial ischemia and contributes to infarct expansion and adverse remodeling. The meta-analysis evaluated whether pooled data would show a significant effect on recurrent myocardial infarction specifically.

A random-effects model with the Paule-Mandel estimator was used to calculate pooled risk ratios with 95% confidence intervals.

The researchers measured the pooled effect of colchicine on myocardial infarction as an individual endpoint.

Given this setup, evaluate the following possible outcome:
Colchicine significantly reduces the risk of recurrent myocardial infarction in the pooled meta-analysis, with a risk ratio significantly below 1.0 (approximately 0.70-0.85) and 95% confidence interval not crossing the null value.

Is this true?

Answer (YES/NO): YES